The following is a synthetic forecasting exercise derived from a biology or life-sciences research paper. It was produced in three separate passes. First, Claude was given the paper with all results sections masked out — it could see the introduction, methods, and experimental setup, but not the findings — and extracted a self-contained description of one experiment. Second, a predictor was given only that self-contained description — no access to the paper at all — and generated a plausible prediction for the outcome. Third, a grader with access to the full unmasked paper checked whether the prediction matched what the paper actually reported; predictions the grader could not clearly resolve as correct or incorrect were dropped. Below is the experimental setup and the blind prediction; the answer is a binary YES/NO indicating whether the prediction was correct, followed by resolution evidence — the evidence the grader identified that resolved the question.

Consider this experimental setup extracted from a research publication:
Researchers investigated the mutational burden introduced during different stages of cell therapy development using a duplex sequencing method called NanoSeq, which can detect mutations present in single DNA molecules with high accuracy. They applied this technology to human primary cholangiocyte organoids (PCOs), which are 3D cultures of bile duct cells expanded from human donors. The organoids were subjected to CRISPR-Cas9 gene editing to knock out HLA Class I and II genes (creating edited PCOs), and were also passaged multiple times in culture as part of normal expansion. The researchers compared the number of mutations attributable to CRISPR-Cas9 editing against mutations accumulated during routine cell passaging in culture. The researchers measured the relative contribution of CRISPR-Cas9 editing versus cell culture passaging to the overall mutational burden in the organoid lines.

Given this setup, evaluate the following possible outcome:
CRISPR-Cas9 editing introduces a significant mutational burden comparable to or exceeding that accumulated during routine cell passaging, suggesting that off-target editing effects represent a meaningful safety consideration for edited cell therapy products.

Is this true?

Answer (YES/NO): NO